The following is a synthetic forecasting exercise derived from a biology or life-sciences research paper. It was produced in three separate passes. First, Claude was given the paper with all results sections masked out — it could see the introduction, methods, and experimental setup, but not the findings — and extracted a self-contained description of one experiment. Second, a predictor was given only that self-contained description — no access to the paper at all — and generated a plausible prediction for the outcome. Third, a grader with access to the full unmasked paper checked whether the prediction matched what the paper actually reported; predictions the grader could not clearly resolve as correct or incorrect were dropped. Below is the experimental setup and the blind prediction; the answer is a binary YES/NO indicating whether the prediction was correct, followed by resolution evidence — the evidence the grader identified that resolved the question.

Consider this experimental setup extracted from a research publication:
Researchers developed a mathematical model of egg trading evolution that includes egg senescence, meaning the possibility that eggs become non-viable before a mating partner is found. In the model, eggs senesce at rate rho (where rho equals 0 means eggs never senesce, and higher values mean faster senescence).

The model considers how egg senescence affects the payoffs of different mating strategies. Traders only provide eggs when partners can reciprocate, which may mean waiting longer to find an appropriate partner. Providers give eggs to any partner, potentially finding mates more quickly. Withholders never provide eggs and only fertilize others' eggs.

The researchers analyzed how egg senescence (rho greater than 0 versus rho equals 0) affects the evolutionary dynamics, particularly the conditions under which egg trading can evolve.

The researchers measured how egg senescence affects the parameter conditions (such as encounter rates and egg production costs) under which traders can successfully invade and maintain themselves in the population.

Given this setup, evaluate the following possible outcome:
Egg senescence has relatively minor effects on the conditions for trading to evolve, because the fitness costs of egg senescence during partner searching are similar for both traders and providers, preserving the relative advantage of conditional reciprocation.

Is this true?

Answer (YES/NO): NO